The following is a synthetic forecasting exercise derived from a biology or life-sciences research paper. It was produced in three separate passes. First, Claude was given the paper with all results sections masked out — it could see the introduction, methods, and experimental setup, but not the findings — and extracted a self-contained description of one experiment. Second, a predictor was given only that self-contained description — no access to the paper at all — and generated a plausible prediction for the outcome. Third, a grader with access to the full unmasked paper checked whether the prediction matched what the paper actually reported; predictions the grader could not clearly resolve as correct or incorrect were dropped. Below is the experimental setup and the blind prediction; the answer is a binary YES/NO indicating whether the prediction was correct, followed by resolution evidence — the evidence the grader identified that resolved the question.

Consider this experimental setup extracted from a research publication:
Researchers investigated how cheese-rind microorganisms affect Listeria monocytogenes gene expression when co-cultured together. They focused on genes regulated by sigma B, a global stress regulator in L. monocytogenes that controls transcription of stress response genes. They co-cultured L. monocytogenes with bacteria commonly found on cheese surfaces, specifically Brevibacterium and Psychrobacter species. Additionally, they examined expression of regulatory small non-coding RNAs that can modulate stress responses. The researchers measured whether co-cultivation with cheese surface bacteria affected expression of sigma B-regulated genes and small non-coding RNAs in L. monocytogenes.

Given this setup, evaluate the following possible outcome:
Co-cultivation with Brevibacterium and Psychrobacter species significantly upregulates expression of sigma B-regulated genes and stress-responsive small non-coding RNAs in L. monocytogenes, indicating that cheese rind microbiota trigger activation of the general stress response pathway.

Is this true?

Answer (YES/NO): NO